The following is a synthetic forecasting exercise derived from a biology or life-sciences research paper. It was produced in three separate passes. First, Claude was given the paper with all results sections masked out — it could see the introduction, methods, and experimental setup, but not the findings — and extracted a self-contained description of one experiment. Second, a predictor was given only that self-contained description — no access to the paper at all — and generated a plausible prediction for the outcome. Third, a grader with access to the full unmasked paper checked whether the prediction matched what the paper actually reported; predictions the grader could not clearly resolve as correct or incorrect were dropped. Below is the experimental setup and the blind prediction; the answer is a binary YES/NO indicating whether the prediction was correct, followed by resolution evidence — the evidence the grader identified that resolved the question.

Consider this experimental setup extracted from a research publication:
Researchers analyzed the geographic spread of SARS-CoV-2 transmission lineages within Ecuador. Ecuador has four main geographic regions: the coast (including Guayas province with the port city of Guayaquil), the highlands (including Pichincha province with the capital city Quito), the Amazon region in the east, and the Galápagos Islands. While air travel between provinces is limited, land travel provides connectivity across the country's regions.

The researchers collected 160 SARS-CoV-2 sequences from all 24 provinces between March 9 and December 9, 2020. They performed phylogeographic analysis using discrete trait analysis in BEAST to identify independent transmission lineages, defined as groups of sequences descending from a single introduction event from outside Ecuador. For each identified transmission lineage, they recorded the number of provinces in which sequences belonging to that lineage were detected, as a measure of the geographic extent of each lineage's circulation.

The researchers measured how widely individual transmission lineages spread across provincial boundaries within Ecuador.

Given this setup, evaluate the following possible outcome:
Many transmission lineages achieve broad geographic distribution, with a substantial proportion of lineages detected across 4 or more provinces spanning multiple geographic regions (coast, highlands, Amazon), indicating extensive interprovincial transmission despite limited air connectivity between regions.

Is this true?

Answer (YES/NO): NO